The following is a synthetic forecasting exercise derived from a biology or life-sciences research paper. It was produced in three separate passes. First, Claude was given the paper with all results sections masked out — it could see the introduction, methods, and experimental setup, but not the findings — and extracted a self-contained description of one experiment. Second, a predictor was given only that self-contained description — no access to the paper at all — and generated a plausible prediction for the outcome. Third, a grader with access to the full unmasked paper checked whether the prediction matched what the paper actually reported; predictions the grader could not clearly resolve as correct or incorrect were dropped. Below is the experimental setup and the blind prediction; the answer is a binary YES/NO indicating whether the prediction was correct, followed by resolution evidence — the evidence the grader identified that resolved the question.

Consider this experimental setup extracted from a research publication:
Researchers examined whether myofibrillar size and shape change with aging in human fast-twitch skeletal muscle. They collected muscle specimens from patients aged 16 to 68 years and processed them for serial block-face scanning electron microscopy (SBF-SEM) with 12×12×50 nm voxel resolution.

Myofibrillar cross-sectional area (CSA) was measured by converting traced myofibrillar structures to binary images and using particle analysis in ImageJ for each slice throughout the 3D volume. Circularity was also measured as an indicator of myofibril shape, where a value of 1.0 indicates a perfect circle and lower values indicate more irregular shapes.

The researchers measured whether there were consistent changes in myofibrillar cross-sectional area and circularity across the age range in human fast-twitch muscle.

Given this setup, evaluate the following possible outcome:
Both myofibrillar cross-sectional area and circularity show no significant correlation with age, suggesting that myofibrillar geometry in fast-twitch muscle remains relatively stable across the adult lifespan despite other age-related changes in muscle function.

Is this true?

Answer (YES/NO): YES